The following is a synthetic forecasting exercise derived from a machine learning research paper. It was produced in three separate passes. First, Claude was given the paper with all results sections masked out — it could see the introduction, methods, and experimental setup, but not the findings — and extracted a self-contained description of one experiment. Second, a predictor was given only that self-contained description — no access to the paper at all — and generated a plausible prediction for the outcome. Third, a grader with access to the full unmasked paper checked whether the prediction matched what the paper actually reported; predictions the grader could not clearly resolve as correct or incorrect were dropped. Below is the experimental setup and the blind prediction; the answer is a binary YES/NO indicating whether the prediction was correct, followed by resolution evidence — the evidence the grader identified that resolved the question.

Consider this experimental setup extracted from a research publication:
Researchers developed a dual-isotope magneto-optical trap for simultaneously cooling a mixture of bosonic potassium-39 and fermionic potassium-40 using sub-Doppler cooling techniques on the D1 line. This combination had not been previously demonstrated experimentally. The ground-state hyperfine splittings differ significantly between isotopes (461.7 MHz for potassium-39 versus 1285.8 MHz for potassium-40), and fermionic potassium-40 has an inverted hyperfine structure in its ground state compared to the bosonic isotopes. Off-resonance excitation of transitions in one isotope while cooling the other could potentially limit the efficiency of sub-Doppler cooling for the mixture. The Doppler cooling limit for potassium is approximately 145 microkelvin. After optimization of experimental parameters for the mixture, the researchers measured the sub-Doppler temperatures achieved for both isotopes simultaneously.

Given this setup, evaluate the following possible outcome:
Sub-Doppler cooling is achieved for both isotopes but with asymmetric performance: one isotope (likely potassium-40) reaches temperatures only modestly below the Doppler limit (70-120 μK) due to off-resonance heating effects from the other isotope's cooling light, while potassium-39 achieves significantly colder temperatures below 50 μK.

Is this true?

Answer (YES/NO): NO